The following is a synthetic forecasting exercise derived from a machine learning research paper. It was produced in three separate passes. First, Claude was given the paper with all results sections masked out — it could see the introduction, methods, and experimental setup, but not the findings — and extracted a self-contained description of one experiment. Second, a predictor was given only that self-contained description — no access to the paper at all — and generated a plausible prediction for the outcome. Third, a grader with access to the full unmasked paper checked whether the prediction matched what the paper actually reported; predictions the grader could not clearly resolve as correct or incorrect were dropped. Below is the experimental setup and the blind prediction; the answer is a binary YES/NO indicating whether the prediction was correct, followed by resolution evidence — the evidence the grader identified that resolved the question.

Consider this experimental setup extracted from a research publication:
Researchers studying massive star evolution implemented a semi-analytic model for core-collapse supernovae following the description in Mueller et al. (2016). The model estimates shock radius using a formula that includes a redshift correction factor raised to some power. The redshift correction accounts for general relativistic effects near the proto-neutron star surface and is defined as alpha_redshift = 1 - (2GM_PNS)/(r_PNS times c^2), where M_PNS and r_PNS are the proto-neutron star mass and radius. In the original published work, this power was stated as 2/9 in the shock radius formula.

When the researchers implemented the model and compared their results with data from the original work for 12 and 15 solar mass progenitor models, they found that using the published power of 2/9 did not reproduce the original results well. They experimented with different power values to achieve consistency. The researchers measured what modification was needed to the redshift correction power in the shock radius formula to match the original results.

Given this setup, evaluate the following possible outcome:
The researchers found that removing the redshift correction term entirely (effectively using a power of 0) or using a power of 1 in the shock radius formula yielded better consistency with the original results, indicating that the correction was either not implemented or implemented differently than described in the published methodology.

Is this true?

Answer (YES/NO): NO